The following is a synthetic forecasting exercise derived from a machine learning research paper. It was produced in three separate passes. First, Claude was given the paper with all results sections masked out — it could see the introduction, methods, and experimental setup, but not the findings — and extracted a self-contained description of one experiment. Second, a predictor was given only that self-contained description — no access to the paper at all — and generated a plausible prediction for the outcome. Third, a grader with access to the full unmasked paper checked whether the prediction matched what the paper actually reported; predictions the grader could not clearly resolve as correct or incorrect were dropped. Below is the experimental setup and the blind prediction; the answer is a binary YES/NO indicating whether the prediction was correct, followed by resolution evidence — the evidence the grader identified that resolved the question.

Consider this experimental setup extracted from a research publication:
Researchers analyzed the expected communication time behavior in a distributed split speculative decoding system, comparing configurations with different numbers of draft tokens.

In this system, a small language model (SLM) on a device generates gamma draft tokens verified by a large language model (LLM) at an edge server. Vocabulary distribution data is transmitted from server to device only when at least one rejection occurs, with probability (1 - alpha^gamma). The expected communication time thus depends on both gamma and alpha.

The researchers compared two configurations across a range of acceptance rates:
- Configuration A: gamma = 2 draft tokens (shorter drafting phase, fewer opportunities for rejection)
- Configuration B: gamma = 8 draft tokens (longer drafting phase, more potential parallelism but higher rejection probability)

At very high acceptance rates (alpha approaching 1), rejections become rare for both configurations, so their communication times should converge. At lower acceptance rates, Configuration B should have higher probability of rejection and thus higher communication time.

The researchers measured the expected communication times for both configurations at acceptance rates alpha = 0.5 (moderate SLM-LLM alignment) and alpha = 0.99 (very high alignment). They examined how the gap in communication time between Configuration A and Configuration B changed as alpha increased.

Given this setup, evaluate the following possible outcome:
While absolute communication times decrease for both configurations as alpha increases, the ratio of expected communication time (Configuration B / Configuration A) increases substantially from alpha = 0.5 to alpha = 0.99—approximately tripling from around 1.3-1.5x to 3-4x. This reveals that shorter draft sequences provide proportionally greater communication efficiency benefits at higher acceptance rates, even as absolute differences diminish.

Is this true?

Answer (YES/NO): NO